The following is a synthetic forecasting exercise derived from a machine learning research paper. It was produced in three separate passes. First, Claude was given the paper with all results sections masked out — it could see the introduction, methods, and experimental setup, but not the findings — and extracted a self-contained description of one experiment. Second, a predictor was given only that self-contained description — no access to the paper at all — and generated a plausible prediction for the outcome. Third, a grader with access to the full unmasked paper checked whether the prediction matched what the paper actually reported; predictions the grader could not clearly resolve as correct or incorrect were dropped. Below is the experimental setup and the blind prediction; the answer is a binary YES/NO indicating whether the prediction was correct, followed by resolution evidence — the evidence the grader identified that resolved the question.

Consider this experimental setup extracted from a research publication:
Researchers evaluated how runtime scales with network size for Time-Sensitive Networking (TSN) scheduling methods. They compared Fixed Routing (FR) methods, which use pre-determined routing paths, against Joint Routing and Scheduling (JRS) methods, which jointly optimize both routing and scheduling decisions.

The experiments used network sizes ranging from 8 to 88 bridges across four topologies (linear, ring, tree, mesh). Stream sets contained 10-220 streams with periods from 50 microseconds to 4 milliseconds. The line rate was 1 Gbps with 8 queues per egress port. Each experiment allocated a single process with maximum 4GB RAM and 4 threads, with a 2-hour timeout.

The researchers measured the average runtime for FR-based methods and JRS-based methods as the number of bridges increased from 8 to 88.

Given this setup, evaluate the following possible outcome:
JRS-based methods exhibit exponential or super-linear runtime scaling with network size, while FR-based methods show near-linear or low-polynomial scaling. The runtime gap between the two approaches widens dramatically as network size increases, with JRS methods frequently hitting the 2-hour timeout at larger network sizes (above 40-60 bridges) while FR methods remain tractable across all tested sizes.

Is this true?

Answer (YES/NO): NO